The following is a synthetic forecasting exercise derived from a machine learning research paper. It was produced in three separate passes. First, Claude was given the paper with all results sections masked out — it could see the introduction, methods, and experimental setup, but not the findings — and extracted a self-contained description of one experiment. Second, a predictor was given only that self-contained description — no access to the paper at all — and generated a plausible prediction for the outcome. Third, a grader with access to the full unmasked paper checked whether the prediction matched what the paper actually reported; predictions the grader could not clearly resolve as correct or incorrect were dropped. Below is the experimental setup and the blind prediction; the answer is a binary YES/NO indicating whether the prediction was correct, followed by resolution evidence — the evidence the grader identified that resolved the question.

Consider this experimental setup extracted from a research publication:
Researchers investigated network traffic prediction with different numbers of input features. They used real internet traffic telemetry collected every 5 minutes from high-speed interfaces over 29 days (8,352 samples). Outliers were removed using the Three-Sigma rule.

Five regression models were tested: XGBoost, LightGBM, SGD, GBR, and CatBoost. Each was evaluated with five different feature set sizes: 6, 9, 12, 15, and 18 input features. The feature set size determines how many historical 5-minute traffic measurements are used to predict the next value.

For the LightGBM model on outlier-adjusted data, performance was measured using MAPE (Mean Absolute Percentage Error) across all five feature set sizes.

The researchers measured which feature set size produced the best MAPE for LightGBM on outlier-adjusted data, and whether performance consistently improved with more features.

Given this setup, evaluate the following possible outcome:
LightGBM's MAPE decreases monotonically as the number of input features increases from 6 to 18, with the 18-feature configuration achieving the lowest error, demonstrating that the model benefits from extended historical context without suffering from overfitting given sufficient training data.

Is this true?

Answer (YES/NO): NO